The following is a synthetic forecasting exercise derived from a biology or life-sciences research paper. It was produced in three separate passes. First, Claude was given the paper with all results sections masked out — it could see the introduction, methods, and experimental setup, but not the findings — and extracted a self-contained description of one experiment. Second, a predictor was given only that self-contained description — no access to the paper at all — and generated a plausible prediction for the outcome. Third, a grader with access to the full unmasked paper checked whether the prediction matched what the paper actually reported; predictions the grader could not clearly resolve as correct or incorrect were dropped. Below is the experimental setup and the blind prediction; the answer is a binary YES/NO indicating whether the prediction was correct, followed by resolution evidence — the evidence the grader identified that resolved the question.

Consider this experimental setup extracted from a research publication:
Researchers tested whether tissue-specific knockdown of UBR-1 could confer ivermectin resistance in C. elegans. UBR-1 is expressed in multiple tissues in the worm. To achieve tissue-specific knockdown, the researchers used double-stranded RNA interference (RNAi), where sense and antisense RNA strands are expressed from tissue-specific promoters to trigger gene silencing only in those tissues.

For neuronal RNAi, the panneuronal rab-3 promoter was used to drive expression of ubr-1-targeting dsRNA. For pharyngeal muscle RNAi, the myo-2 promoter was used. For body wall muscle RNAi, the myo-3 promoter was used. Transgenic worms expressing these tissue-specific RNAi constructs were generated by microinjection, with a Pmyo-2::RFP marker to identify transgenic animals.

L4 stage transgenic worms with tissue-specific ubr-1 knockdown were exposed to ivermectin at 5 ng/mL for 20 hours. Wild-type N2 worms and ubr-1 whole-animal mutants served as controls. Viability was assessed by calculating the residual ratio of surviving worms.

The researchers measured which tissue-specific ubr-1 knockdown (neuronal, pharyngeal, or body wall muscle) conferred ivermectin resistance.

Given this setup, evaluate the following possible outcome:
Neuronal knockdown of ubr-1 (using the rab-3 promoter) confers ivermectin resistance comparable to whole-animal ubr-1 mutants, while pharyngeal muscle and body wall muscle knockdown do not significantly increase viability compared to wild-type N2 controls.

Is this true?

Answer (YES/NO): NO